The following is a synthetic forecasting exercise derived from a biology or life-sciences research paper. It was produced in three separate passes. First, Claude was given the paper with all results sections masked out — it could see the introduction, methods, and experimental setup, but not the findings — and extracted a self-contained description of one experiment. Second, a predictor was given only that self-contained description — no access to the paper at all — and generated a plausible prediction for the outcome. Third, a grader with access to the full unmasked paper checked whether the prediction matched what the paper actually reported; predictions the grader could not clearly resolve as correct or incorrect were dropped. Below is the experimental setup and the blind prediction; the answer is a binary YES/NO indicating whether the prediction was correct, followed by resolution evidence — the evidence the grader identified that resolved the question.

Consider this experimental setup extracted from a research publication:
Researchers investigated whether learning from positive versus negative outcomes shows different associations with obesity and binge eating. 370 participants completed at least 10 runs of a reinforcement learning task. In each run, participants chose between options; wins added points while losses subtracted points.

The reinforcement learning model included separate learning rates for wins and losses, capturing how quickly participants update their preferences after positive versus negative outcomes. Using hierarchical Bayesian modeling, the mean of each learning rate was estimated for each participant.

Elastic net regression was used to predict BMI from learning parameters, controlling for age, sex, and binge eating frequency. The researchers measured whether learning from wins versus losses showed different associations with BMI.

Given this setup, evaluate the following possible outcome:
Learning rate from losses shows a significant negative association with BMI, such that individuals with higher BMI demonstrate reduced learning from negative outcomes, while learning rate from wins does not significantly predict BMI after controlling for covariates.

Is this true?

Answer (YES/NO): NO